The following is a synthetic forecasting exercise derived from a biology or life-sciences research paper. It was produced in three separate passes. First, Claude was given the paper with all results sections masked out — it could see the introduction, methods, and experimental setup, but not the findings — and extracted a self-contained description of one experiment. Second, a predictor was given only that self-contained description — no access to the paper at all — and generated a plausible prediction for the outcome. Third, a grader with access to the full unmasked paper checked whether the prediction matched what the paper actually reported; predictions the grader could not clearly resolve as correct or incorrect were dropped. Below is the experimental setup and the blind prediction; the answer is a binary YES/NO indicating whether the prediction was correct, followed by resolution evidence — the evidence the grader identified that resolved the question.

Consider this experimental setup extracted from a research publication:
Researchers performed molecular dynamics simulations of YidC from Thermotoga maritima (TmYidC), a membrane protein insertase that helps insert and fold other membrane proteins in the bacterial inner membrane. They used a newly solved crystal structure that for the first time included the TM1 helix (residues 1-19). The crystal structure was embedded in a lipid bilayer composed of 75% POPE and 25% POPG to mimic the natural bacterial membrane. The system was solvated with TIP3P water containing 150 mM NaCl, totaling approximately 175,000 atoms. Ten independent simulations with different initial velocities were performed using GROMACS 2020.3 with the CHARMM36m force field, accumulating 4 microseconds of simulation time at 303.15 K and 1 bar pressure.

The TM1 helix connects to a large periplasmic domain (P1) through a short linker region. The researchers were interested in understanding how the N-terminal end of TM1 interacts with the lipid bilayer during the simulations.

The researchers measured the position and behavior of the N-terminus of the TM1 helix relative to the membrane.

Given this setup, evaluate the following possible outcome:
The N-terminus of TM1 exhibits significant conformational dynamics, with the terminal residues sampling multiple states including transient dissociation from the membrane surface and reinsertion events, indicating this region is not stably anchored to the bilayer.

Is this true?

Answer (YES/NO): NO